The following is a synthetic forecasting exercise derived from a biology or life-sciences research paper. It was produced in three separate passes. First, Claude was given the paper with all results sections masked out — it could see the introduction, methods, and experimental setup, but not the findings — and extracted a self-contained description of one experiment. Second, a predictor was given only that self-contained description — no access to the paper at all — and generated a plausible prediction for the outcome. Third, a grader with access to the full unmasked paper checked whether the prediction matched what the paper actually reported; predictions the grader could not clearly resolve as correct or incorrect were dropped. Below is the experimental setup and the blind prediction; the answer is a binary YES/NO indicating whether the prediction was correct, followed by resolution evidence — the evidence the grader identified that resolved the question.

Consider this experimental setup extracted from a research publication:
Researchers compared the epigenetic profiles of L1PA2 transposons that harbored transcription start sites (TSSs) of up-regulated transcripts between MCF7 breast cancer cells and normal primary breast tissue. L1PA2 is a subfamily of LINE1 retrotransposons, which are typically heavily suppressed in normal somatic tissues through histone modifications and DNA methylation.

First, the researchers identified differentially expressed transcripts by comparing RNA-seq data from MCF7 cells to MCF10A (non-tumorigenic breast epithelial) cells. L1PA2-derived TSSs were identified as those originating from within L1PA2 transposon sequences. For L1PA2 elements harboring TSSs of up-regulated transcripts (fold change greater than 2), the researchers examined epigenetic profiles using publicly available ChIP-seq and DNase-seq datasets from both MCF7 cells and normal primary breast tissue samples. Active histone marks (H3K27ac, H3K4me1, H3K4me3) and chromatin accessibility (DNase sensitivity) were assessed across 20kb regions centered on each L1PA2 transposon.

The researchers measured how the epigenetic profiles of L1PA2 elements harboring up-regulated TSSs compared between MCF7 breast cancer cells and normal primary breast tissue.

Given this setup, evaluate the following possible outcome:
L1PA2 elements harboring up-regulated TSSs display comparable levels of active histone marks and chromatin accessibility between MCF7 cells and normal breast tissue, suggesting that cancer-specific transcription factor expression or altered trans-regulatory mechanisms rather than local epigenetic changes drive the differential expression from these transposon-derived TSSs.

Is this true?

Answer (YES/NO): NO